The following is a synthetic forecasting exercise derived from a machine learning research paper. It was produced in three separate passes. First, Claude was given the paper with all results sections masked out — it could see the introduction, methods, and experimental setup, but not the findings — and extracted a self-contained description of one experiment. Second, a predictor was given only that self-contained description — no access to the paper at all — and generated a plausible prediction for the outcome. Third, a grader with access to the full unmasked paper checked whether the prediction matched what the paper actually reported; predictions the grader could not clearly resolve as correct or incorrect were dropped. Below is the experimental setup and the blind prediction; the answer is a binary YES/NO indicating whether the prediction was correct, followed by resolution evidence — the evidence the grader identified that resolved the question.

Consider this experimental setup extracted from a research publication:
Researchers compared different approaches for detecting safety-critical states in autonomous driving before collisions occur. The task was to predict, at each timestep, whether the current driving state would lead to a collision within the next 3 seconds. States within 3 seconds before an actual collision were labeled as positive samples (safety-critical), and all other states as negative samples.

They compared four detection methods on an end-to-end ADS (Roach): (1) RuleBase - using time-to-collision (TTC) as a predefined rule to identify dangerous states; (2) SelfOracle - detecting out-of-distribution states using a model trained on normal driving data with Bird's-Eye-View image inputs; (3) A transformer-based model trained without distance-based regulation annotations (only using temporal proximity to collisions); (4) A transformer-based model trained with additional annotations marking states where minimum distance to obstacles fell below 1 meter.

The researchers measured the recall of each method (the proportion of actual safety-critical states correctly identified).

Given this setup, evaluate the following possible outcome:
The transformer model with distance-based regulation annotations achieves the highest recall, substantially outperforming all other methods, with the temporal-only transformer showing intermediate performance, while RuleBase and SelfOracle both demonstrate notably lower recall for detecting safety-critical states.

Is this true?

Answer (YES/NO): YES